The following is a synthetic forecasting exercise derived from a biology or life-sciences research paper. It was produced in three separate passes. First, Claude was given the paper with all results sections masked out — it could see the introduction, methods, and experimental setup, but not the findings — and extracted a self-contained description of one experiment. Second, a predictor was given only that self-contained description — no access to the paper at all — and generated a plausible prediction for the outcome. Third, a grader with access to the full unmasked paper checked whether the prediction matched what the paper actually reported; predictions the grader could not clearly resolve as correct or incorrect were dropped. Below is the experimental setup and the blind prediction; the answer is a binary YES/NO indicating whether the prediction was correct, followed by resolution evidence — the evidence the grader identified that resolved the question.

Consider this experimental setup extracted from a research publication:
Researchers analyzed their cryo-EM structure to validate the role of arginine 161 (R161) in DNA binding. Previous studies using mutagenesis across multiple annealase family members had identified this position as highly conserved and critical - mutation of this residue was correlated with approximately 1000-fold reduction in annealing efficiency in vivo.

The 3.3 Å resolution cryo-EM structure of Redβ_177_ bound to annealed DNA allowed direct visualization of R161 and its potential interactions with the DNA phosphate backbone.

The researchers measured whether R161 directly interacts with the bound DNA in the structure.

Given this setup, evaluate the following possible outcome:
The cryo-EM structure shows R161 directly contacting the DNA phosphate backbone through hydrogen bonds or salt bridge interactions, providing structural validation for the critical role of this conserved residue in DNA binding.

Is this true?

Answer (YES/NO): YES